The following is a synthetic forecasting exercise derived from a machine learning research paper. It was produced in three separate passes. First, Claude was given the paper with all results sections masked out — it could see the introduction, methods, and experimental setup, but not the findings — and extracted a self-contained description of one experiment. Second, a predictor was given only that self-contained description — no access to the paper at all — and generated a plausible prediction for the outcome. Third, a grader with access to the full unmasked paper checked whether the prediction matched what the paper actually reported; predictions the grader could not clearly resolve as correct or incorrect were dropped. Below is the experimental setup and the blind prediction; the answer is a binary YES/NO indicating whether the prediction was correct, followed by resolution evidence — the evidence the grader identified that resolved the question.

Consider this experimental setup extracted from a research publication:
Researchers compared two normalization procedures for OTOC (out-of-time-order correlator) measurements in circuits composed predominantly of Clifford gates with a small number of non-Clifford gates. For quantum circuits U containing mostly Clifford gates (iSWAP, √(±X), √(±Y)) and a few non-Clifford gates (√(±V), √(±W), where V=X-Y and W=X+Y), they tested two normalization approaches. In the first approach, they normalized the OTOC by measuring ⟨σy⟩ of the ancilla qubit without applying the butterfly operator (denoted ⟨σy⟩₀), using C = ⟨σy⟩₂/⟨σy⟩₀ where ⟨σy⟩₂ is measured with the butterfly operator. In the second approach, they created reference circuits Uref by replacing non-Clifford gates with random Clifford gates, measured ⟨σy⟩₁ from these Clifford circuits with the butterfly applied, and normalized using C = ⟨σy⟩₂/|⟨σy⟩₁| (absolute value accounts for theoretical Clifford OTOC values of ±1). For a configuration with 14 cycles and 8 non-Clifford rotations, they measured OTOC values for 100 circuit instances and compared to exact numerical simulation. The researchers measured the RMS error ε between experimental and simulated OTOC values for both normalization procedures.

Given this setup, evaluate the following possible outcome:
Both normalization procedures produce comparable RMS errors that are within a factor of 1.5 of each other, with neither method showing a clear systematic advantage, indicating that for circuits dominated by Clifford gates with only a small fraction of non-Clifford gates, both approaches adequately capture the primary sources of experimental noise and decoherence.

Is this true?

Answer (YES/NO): NO